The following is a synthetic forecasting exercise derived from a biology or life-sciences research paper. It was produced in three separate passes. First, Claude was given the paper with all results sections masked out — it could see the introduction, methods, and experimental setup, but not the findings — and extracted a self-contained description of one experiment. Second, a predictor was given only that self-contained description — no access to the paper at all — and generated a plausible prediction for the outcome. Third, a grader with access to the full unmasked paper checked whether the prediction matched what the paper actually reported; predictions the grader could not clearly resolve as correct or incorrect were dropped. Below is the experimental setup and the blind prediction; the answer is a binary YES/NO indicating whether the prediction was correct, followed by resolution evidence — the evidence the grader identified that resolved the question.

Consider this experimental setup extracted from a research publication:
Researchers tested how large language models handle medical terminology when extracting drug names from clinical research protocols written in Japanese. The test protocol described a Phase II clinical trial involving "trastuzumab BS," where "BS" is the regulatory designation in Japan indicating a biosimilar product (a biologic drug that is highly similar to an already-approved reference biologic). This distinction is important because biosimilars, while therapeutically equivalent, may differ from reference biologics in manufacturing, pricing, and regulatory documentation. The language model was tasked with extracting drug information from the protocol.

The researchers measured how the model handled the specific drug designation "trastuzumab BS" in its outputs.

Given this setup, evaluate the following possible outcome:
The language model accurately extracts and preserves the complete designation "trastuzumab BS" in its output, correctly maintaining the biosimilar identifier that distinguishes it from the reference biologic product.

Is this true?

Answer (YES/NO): NO